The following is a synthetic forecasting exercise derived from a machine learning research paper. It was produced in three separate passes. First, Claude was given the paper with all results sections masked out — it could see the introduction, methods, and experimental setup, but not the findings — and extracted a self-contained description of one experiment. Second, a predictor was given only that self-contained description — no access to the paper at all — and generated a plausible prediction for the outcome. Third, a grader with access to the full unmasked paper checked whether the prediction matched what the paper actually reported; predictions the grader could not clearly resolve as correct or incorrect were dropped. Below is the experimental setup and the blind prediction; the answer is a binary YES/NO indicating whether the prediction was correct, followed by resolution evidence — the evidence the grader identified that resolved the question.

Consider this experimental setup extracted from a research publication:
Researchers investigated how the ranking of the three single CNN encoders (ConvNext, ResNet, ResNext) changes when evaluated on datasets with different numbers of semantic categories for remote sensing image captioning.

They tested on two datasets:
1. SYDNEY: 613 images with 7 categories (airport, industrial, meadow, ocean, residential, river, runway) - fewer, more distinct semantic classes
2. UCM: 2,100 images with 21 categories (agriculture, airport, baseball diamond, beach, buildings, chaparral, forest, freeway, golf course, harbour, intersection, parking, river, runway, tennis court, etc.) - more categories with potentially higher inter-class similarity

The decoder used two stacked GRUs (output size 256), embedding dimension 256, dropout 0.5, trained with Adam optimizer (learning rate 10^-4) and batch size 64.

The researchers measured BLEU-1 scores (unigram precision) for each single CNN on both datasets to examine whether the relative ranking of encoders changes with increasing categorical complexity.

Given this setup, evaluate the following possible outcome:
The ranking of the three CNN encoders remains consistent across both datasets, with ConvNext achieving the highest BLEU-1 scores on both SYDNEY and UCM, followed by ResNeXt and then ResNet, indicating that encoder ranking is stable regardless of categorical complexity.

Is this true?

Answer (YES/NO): NO